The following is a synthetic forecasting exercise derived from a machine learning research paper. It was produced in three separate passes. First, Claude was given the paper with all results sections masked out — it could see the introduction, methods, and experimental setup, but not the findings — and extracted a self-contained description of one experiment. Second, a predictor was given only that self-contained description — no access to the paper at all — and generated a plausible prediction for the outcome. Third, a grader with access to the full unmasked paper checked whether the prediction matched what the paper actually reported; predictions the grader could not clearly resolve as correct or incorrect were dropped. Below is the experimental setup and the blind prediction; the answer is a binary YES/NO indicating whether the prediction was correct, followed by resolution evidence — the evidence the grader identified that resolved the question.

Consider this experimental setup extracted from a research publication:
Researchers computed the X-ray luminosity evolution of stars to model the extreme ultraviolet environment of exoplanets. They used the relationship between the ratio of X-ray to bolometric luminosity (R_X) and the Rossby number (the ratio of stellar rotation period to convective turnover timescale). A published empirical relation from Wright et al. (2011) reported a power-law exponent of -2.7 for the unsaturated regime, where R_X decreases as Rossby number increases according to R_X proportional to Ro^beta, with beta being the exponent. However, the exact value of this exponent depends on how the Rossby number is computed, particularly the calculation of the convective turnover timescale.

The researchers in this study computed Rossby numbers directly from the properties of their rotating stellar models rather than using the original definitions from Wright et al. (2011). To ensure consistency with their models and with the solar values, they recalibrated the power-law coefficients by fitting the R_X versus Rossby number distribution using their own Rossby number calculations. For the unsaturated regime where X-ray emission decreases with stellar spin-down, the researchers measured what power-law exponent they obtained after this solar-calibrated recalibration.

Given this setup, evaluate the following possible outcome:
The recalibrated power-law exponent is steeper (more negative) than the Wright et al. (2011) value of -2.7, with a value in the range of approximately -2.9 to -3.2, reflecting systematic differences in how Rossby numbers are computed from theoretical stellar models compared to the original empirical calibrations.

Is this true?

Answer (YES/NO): NO